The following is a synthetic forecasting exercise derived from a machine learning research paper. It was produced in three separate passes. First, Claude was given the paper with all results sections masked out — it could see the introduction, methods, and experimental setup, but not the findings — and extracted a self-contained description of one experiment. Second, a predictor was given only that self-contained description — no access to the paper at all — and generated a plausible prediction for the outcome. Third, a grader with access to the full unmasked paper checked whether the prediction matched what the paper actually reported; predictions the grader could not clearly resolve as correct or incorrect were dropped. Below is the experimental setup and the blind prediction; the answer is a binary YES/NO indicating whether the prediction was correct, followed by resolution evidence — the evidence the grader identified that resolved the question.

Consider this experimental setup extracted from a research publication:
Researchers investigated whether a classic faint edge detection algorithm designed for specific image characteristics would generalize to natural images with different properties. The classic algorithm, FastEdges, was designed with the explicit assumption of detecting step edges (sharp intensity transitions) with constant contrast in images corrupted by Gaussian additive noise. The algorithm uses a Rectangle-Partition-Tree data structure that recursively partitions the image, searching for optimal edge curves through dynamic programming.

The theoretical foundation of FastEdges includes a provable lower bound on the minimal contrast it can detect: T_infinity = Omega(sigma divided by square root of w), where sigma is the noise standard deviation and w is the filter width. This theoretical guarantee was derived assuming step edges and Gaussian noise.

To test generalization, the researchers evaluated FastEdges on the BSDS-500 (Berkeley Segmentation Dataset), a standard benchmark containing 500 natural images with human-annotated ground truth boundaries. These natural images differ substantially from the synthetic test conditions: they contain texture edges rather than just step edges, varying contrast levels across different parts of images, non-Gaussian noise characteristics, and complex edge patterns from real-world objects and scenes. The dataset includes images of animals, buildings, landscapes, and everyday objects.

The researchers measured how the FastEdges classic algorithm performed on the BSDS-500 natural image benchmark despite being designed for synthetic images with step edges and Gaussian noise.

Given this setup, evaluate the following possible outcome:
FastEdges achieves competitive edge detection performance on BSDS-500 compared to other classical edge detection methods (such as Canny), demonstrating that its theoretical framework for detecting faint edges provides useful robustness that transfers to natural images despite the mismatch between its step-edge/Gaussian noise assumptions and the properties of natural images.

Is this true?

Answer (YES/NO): YES